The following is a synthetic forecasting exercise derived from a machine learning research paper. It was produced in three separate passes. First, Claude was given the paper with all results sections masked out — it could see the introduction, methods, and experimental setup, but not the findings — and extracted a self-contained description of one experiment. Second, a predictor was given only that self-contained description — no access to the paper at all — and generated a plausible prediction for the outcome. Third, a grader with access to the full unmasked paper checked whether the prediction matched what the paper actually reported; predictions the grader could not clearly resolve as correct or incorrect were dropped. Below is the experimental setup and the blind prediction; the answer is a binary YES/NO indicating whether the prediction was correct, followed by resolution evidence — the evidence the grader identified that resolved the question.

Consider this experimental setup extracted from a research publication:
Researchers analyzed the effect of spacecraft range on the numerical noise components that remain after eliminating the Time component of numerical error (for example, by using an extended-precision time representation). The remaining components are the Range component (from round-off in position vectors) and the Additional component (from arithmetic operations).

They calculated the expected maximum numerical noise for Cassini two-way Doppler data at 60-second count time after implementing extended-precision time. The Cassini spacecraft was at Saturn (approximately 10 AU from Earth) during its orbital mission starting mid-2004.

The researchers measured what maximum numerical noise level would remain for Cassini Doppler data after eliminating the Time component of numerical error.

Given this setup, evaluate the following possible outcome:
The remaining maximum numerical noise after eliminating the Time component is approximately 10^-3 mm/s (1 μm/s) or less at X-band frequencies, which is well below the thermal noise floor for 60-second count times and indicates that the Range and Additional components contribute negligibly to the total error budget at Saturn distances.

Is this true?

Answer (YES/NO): NO